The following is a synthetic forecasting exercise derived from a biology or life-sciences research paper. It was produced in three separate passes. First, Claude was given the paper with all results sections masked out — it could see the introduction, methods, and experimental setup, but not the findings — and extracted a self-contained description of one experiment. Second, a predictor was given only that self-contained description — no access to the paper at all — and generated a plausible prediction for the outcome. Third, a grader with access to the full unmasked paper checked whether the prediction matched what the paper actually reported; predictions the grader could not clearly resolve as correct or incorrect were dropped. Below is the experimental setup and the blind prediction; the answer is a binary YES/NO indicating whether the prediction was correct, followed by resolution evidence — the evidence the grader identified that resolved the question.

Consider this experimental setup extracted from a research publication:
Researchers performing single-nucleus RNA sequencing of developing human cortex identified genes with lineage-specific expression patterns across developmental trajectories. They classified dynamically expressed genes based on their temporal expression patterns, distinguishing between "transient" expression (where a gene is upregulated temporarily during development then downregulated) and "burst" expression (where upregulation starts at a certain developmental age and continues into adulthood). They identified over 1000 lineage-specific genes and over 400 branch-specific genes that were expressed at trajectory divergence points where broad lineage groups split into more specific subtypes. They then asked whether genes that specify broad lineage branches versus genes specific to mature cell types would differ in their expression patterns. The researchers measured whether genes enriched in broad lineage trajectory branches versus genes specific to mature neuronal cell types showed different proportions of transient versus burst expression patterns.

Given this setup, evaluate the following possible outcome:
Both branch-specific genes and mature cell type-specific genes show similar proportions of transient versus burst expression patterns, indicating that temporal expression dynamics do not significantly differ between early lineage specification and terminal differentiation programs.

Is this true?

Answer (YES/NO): NO